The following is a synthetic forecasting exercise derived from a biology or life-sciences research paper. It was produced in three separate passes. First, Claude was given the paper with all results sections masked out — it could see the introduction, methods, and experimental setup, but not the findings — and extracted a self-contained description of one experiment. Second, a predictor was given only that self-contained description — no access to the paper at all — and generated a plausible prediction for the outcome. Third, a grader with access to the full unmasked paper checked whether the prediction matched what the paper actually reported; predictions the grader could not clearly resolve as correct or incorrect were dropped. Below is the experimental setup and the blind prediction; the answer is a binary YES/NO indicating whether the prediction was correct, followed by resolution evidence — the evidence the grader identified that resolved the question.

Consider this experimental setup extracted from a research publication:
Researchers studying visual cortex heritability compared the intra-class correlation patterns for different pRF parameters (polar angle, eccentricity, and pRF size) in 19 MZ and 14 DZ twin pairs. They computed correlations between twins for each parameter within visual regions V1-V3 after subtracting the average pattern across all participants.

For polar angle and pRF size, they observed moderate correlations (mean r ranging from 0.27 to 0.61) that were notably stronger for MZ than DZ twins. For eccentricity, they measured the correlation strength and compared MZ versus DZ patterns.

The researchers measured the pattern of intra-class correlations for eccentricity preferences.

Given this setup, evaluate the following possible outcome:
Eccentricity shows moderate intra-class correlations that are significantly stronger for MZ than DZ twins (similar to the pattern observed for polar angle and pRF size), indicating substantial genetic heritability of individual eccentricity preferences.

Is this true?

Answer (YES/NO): NO